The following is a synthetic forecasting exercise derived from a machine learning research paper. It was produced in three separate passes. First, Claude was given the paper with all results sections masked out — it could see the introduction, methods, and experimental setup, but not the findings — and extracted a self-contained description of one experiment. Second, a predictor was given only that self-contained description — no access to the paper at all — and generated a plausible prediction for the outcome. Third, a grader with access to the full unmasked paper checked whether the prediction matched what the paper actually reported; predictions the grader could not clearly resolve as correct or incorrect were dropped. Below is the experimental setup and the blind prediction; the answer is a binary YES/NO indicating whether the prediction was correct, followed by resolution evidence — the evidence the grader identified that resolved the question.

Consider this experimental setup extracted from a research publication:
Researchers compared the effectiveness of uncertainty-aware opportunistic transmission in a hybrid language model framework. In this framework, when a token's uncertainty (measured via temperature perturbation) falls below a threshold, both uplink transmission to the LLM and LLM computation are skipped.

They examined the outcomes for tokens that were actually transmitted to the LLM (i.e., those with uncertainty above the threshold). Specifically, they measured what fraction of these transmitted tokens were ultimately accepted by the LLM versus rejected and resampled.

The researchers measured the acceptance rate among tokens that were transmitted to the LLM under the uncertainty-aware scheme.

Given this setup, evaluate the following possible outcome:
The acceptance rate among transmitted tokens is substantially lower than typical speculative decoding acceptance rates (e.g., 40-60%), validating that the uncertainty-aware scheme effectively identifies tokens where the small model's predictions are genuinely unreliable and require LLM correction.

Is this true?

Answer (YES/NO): NO